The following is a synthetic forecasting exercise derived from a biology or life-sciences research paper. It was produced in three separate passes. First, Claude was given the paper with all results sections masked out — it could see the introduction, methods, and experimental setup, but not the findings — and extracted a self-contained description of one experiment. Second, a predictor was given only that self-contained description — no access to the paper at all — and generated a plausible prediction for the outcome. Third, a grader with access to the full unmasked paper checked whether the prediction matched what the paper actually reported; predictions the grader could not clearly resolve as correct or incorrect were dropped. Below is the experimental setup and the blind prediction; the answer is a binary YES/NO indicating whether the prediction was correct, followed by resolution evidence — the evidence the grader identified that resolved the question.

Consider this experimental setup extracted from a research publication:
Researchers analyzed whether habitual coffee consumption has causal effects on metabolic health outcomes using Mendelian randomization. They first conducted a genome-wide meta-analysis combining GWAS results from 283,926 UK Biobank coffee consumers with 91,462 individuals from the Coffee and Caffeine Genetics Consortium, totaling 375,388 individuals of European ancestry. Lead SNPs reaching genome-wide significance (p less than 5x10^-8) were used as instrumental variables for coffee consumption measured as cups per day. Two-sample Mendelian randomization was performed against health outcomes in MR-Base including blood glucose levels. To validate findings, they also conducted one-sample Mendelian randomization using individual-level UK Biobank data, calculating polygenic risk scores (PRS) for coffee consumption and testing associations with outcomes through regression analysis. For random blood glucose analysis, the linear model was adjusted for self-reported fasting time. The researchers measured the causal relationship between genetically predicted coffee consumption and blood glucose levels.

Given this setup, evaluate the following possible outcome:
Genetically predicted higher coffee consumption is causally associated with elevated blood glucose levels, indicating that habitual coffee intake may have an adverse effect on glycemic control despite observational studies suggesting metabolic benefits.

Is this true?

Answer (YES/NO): YES